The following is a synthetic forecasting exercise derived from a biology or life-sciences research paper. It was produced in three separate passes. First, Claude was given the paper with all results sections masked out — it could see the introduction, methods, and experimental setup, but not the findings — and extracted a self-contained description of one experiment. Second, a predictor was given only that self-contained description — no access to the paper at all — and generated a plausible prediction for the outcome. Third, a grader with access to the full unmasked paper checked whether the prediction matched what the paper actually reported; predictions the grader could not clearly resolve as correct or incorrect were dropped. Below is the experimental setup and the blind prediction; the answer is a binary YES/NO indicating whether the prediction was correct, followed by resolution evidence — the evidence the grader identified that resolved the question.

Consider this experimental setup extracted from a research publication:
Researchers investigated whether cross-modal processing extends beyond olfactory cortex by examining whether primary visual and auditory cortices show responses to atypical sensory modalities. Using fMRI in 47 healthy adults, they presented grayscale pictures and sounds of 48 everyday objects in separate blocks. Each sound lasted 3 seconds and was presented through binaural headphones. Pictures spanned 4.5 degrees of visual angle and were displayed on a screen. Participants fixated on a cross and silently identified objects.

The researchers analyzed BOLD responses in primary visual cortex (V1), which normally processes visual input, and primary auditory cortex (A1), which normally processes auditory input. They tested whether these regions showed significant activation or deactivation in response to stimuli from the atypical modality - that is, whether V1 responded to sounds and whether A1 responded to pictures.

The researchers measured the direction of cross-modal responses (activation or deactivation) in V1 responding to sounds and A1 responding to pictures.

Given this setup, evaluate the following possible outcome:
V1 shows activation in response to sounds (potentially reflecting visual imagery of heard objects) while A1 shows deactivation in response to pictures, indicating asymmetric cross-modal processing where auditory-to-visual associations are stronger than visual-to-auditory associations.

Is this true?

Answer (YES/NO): YES